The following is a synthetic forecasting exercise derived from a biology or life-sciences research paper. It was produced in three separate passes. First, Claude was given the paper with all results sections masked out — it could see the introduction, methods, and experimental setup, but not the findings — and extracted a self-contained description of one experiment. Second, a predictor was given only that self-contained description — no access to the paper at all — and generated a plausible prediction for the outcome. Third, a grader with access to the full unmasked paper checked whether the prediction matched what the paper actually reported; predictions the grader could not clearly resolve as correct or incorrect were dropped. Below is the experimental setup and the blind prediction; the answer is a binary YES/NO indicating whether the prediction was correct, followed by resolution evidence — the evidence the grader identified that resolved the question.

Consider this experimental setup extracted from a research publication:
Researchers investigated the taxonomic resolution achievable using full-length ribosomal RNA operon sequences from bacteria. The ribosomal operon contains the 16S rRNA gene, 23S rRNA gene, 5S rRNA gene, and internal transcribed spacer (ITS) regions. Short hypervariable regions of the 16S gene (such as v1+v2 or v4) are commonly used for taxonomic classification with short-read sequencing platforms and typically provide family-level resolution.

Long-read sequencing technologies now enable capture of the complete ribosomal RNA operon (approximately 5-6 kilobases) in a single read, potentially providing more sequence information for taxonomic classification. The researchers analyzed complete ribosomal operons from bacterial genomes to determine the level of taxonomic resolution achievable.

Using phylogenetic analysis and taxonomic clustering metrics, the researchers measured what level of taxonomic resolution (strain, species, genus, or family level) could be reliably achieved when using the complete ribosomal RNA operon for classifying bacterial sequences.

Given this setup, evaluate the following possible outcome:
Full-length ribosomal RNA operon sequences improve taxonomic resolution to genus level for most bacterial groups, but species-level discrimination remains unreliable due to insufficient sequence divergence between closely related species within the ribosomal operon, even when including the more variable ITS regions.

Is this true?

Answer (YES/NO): NO